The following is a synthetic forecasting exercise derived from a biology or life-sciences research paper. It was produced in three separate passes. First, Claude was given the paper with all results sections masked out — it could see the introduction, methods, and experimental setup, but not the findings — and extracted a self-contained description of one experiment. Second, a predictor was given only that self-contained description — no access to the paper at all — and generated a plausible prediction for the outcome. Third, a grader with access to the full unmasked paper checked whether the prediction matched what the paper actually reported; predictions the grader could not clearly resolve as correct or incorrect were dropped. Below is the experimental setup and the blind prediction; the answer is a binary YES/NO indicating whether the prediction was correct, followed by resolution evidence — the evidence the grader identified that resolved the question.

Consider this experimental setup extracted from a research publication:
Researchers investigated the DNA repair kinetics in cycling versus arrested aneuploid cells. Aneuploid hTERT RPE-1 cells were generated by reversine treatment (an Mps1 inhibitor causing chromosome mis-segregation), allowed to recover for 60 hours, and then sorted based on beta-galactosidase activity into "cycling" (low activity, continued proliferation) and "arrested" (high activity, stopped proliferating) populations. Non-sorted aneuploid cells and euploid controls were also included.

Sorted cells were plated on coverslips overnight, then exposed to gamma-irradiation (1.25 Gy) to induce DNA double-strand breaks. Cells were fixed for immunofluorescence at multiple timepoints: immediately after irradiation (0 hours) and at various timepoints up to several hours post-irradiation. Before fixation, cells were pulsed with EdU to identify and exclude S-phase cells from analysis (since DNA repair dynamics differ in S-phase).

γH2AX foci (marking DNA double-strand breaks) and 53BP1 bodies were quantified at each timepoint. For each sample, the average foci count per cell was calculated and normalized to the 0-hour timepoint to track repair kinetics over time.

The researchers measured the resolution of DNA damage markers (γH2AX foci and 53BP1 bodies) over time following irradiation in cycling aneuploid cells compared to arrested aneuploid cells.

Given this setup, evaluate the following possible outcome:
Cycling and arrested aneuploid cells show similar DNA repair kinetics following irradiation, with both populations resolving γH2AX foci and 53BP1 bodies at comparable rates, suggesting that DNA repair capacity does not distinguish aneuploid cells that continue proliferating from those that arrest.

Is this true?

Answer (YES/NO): NO